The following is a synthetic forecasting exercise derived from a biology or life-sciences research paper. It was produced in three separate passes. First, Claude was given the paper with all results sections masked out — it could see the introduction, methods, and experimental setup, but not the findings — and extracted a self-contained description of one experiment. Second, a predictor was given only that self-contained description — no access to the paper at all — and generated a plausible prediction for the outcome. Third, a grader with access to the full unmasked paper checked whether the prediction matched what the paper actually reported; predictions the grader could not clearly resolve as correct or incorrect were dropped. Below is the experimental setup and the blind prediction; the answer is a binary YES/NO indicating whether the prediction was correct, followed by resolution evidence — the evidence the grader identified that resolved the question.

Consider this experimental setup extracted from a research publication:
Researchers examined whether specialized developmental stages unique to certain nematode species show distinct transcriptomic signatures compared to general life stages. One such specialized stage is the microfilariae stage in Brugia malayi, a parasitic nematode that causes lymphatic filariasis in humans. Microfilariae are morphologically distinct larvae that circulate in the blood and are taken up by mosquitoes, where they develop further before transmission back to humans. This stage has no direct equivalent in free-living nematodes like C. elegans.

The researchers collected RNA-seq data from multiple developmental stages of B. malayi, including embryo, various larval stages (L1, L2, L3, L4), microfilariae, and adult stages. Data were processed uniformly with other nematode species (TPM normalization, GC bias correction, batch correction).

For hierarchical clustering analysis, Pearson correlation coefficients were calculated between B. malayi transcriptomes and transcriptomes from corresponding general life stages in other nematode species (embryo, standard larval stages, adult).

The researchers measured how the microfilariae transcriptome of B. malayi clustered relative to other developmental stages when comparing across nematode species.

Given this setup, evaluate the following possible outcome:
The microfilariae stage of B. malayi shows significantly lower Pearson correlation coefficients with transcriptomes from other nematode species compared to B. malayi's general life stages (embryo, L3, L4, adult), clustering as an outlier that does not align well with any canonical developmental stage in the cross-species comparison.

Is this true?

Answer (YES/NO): NO